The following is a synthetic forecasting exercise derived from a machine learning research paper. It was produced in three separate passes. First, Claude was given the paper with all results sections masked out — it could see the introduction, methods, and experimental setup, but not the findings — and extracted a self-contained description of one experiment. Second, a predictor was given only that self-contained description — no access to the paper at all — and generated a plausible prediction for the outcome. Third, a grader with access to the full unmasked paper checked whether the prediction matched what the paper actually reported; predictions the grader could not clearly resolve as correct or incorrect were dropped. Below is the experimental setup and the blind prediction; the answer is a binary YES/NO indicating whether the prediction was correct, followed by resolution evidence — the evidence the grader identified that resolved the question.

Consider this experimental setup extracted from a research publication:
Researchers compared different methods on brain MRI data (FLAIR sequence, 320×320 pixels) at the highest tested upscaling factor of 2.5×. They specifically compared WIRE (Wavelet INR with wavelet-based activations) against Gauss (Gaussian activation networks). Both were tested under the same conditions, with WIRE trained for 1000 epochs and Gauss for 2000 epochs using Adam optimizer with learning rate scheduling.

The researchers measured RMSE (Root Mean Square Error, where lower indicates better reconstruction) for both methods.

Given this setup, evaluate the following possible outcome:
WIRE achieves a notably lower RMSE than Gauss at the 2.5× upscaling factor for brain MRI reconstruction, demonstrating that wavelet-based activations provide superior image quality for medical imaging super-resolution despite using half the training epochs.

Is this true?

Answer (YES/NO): YES